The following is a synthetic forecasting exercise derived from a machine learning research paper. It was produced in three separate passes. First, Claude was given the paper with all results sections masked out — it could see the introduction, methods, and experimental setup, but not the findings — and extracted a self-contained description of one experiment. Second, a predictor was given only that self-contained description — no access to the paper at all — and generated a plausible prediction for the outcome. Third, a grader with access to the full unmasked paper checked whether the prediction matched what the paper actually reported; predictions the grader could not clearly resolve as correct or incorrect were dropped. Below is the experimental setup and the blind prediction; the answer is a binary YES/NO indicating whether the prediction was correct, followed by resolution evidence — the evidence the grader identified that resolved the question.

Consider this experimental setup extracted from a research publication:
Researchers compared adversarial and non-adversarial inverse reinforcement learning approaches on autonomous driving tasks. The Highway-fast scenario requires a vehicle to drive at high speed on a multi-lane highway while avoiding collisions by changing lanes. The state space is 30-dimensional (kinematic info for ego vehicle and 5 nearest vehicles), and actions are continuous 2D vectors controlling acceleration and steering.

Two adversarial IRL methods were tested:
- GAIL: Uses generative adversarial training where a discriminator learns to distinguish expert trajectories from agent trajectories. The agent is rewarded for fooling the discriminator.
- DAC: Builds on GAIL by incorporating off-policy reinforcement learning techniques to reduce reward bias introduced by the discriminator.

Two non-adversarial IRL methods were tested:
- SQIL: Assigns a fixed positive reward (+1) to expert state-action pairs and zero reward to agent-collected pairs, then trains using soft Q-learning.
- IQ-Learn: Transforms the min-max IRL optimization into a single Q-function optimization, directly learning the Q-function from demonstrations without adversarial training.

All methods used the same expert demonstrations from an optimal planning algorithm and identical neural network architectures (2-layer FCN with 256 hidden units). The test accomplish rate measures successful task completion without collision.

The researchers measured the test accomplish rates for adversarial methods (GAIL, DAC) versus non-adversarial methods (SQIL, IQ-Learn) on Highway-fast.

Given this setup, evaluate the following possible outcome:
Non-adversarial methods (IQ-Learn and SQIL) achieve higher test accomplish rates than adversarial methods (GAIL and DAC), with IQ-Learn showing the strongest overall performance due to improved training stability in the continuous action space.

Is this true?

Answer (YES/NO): NO